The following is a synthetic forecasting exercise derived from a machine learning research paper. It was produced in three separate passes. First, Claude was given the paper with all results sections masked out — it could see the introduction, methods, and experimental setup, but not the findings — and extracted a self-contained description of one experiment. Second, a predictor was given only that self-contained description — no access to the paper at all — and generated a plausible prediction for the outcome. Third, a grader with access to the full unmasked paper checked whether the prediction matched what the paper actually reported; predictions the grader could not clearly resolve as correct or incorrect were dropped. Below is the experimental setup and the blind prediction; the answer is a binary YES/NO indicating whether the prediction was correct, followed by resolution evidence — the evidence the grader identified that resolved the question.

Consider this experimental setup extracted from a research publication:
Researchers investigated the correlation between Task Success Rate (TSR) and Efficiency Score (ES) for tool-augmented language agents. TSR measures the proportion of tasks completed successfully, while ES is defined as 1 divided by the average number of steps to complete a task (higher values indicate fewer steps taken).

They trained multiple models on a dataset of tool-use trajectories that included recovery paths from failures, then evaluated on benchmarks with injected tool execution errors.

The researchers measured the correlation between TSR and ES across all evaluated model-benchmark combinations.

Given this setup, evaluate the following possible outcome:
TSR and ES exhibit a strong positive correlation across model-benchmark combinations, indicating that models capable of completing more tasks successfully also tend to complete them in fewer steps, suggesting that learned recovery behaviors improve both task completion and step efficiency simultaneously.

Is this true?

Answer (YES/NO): NO